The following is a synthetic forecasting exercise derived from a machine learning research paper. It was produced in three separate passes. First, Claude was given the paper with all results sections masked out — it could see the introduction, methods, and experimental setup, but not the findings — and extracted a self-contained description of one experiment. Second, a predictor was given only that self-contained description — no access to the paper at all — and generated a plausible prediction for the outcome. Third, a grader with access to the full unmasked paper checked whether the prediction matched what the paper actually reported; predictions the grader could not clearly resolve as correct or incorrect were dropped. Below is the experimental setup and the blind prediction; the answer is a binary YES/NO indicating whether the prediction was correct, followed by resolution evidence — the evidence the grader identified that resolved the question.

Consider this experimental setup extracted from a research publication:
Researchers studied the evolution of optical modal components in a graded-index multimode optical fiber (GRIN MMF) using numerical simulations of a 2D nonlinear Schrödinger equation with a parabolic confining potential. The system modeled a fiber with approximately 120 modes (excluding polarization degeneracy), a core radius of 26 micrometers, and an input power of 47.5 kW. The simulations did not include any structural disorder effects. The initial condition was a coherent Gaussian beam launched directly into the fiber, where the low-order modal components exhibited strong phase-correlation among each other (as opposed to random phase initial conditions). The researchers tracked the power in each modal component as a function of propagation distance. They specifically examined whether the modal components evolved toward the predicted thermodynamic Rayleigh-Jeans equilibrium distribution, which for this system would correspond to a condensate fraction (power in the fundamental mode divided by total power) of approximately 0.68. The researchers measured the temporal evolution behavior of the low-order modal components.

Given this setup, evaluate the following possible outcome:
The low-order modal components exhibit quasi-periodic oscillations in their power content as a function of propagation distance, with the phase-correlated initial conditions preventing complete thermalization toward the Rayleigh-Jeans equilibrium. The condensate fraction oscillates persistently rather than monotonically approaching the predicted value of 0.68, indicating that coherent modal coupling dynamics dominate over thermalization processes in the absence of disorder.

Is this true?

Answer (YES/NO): YES